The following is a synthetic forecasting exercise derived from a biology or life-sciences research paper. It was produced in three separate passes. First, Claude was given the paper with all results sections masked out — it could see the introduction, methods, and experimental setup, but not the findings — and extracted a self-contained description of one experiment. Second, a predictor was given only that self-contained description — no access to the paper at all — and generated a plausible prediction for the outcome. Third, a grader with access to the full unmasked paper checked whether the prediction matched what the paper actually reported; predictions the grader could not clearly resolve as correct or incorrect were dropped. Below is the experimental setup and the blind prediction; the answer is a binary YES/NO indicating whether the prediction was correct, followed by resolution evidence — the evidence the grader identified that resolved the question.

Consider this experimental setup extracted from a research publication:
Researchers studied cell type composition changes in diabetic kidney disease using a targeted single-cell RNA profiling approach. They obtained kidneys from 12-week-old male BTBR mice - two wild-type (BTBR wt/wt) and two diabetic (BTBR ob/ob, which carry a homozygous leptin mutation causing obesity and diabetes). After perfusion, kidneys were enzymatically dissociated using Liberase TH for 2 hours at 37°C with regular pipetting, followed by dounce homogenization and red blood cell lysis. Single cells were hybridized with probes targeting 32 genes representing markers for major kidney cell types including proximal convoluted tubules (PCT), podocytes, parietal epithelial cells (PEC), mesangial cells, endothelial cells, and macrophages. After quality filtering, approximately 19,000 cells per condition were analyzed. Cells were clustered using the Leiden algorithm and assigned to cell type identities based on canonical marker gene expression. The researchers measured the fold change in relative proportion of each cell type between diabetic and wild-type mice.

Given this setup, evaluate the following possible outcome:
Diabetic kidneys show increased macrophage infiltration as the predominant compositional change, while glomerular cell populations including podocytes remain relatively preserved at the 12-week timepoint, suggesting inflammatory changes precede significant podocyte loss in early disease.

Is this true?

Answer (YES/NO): NO